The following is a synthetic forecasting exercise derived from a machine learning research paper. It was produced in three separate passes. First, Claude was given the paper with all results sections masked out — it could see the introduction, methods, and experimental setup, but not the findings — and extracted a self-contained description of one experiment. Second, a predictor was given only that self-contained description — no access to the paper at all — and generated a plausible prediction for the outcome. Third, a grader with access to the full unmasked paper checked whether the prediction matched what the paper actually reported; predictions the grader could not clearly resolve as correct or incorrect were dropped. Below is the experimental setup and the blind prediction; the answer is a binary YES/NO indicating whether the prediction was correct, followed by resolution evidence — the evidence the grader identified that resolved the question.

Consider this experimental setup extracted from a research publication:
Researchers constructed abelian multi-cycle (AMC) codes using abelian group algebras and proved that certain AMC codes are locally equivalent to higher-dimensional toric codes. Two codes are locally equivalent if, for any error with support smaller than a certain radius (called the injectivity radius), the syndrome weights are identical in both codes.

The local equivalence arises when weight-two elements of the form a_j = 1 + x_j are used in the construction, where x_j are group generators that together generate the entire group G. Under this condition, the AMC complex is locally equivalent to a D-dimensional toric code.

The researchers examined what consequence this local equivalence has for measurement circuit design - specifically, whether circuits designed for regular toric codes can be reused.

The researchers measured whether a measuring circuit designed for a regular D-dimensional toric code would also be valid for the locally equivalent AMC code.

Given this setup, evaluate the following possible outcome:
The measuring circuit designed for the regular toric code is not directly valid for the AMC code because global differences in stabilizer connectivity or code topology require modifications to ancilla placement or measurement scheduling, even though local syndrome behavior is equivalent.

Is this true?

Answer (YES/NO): NO